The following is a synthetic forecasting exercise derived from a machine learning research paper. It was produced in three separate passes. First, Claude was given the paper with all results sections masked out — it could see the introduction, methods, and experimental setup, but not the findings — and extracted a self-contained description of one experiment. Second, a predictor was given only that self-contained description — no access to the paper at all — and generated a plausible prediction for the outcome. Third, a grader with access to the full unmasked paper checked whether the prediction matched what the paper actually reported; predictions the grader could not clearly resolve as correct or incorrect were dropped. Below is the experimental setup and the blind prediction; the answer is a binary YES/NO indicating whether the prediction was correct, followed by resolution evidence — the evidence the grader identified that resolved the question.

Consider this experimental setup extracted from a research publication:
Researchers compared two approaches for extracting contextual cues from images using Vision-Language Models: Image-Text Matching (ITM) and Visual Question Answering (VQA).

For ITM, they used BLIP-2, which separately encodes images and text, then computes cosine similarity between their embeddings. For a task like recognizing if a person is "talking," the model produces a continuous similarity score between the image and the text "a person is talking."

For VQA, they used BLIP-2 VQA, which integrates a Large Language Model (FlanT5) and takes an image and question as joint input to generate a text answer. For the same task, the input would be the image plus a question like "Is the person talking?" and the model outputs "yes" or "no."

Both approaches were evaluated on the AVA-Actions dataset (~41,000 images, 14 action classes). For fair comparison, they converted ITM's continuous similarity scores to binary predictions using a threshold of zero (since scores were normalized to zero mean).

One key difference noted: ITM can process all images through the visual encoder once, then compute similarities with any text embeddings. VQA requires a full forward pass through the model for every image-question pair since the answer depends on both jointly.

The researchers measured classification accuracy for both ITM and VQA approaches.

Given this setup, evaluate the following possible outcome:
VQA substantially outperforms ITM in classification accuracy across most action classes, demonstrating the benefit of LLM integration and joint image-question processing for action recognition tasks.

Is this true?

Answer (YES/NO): NO